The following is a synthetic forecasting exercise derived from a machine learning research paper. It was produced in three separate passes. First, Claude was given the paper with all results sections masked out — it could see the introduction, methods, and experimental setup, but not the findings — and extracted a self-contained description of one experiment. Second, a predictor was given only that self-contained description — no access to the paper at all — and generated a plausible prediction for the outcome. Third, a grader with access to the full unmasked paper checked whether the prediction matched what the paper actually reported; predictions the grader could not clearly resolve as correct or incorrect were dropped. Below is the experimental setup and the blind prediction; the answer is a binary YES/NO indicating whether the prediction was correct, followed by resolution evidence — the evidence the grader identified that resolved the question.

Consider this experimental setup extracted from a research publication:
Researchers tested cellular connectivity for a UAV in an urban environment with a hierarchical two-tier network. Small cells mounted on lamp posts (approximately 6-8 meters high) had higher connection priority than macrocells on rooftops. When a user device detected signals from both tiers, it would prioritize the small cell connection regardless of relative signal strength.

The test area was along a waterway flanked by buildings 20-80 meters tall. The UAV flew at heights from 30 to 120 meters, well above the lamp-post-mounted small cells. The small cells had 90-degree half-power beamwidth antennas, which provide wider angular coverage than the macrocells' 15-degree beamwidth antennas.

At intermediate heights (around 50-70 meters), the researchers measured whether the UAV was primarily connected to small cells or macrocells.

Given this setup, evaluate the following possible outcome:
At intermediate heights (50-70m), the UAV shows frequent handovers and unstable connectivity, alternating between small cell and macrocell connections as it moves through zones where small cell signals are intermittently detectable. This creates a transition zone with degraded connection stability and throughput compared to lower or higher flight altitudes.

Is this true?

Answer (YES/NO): NO